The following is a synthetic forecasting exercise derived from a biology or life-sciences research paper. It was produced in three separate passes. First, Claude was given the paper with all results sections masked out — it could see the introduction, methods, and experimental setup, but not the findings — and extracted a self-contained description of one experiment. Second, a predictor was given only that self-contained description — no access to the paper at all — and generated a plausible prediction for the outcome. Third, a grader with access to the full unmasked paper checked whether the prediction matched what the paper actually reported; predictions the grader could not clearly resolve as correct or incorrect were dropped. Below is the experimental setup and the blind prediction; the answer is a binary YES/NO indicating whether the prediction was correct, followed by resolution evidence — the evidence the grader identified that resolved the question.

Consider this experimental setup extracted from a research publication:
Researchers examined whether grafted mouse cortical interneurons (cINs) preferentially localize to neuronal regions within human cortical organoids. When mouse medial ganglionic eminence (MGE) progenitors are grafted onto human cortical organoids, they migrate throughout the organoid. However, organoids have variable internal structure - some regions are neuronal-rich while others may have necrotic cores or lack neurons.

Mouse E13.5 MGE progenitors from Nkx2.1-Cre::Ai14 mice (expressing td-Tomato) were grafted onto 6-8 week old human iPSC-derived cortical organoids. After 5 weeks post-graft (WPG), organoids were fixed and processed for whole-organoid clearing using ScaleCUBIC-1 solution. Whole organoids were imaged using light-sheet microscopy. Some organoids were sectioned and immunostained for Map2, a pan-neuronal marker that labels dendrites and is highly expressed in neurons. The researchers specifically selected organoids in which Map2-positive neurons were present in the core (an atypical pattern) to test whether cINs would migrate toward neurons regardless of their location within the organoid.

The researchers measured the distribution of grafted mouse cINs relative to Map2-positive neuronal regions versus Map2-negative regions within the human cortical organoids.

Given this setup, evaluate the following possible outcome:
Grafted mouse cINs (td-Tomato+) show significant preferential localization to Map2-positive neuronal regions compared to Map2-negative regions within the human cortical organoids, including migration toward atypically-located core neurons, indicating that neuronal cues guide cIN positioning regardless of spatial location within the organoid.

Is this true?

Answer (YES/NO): YES